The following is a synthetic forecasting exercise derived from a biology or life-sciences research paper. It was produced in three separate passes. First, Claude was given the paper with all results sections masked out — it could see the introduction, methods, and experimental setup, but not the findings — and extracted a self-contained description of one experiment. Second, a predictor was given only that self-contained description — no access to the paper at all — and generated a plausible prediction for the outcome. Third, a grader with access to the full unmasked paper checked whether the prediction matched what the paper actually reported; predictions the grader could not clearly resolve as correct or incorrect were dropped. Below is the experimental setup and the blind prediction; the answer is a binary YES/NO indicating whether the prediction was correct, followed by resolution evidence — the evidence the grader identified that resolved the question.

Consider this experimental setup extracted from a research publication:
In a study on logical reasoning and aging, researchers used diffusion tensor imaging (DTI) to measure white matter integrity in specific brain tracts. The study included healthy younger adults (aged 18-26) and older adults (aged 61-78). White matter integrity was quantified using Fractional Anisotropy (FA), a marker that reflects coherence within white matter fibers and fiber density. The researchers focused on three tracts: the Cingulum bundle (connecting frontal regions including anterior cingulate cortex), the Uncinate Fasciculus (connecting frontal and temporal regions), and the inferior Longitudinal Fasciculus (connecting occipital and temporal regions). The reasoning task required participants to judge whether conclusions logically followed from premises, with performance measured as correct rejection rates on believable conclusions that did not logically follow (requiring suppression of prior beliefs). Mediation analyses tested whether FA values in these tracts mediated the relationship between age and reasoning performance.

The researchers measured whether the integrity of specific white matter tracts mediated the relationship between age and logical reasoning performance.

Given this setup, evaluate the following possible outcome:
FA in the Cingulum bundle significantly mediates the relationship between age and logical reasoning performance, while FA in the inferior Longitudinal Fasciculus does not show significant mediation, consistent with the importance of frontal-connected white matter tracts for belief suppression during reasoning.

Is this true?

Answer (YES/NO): NO